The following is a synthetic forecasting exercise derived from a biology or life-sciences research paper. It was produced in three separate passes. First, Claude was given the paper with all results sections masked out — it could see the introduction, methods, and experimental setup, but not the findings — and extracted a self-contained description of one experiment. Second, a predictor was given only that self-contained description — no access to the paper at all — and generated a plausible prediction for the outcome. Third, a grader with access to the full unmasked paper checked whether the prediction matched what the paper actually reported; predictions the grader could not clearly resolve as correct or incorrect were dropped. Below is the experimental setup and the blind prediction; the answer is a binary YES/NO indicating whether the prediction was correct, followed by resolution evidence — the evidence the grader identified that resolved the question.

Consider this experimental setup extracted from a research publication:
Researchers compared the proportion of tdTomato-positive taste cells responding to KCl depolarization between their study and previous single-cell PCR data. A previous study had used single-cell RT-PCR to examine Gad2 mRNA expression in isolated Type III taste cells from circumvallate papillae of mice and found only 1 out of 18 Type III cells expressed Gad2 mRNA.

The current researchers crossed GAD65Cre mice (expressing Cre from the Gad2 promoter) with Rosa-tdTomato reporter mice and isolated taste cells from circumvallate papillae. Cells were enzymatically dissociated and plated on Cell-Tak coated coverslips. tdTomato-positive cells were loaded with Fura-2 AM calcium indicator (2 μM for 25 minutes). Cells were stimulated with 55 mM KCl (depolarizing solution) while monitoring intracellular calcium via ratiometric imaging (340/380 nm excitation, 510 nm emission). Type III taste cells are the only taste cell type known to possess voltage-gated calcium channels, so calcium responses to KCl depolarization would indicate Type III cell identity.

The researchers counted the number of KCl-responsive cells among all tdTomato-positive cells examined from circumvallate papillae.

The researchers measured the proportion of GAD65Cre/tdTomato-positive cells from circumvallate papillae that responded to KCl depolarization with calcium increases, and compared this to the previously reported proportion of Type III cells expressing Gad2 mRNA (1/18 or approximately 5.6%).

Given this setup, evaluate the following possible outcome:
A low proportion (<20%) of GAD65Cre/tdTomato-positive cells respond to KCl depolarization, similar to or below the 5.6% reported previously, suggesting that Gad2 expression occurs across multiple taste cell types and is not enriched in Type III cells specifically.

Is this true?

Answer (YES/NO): NO